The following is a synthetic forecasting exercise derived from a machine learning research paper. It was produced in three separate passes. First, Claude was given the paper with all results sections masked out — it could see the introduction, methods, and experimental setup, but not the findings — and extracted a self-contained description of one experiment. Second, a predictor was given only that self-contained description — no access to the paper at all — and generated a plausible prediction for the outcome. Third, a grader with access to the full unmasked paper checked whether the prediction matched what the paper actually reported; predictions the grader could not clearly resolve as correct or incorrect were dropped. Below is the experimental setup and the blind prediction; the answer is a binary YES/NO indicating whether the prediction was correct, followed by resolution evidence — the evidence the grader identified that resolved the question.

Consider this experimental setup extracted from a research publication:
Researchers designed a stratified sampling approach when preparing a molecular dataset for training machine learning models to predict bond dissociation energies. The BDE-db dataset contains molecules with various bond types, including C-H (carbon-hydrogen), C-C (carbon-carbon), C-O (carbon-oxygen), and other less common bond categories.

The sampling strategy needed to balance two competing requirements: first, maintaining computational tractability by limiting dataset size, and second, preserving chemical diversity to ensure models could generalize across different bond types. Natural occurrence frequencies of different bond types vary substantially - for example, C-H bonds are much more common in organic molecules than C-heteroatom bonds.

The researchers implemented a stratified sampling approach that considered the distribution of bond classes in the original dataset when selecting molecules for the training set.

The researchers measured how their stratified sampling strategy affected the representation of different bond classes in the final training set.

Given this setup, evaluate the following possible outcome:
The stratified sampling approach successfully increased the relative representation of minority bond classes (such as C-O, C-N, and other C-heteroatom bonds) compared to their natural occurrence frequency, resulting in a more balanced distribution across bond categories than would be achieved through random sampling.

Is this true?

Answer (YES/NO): NO